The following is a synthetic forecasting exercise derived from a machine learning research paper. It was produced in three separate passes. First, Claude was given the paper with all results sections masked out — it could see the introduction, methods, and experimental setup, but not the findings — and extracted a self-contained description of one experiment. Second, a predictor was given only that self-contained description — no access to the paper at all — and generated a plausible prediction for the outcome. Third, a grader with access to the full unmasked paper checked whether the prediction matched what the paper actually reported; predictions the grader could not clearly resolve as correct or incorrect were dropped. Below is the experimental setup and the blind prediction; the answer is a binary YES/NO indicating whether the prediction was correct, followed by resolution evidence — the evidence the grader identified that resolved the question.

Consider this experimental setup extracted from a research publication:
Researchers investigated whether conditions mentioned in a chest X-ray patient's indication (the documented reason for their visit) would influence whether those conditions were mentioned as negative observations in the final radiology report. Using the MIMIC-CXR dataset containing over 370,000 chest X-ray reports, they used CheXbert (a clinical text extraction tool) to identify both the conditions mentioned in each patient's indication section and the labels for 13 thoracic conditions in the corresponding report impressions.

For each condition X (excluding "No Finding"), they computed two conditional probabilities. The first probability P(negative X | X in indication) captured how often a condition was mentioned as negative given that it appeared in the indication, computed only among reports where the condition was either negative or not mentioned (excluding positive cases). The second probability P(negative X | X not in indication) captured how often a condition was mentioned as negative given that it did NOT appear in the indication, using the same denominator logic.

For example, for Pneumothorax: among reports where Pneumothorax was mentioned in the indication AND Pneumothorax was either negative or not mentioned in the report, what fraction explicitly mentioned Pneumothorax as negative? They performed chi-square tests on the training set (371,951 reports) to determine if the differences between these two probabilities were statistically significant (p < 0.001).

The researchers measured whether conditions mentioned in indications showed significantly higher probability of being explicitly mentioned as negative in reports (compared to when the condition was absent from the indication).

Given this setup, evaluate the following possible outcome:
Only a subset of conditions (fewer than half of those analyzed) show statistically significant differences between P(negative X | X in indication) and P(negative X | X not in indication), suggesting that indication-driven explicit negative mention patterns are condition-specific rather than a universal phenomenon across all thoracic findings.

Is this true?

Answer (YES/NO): NO